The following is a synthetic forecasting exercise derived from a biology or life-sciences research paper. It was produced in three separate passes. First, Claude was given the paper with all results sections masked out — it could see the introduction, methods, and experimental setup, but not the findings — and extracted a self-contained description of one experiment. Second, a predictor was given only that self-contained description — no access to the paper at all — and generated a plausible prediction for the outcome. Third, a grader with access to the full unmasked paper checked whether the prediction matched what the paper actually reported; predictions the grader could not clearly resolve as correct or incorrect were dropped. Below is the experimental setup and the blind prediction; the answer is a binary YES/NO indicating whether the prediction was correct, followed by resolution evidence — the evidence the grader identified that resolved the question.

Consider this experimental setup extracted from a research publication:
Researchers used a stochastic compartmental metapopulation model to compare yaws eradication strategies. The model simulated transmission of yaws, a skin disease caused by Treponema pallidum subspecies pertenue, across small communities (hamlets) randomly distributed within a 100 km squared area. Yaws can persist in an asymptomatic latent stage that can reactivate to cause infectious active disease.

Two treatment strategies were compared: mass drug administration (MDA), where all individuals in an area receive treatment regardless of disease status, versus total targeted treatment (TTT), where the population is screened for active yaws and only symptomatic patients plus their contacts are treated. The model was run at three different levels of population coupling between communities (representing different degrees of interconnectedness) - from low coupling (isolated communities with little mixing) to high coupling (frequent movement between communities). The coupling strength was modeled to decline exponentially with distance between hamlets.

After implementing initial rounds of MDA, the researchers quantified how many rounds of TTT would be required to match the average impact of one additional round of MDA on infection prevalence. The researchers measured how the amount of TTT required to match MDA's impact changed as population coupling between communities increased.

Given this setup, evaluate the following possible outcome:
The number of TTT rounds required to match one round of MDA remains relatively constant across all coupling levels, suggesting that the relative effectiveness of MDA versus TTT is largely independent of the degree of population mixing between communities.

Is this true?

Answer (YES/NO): NO